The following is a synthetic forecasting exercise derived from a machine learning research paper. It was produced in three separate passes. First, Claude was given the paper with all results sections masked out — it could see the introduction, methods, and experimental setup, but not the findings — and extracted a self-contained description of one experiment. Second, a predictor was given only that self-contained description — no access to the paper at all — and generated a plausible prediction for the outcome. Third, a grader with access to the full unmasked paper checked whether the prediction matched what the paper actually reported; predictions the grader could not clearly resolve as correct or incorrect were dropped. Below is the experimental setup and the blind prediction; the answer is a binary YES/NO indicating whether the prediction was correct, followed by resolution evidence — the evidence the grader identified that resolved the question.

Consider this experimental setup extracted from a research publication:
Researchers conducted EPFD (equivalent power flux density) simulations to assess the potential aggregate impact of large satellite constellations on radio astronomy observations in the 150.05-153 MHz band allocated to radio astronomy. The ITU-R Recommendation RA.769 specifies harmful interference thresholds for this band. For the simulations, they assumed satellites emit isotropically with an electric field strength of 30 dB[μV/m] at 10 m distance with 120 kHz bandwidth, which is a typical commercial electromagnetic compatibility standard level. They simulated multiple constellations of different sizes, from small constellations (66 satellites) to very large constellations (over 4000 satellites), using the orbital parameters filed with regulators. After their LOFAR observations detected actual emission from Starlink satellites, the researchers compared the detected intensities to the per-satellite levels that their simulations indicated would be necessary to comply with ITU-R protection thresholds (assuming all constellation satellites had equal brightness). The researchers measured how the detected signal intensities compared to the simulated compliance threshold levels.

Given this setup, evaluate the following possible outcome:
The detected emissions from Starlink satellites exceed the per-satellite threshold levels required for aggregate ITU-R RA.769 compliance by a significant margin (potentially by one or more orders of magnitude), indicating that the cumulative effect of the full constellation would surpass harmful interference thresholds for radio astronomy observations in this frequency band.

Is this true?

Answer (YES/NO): YES